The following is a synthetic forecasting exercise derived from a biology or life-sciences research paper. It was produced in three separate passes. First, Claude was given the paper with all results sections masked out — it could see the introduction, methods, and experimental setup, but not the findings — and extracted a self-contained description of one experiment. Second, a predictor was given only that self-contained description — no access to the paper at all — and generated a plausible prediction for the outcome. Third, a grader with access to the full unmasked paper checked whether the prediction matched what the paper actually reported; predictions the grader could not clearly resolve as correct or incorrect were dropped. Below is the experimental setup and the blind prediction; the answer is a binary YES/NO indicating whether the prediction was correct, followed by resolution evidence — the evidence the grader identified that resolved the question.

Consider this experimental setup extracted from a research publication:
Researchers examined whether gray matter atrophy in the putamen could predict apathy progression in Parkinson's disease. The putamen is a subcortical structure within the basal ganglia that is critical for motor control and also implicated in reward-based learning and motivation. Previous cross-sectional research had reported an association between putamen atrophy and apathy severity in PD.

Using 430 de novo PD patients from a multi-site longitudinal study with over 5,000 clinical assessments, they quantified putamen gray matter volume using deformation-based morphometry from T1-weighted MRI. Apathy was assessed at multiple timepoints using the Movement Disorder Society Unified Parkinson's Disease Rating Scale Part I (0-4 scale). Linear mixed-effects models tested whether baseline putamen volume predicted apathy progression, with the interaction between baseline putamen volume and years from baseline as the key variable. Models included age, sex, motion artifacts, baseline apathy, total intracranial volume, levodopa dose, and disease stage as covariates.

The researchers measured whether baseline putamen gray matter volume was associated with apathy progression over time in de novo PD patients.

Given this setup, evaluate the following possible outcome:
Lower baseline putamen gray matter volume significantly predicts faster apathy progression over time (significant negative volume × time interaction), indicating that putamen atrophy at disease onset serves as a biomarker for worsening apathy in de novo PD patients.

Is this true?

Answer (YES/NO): YES